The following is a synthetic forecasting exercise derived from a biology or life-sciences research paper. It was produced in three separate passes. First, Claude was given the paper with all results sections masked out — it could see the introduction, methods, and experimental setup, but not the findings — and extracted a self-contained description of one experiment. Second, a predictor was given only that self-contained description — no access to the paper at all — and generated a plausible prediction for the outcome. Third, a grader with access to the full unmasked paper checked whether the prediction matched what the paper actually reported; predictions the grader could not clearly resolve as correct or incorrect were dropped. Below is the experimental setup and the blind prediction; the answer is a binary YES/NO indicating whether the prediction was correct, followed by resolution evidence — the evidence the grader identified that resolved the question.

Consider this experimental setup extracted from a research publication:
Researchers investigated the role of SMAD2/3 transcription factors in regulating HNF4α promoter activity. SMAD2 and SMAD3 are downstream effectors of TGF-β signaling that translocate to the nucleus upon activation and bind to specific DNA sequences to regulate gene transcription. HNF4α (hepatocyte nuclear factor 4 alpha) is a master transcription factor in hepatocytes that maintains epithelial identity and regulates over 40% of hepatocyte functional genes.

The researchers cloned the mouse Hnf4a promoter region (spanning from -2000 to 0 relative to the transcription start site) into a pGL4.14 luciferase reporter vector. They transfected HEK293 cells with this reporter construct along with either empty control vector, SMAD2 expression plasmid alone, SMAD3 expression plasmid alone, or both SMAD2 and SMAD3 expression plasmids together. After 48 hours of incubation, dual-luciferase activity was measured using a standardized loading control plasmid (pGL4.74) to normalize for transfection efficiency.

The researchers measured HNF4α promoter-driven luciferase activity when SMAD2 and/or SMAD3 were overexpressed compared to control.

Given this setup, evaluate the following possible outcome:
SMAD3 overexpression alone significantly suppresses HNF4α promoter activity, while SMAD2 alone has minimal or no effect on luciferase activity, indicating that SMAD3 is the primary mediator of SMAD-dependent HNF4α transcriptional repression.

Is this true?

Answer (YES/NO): NO